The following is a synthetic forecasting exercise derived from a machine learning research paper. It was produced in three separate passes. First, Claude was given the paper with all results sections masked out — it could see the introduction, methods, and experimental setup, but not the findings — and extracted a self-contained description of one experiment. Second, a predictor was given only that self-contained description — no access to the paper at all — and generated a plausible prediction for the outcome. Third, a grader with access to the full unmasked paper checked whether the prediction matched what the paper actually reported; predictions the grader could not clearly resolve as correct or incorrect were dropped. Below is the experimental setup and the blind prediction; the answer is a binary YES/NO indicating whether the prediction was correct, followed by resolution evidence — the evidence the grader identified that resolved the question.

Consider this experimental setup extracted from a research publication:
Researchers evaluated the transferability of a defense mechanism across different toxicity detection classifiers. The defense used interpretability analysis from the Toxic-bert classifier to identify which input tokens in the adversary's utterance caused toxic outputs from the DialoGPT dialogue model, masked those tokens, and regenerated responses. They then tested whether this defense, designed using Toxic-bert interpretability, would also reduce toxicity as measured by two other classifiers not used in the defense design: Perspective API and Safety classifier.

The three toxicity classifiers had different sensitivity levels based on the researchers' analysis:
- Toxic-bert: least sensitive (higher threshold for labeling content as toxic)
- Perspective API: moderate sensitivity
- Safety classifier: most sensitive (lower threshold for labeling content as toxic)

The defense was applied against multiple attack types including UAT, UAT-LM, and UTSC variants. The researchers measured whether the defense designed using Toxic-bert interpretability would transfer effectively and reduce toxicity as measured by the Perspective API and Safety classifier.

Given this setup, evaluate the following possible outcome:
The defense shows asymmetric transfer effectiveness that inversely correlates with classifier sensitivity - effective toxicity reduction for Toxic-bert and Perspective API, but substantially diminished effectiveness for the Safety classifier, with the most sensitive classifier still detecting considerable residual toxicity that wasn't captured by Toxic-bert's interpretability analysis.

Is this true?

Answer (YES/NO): NO